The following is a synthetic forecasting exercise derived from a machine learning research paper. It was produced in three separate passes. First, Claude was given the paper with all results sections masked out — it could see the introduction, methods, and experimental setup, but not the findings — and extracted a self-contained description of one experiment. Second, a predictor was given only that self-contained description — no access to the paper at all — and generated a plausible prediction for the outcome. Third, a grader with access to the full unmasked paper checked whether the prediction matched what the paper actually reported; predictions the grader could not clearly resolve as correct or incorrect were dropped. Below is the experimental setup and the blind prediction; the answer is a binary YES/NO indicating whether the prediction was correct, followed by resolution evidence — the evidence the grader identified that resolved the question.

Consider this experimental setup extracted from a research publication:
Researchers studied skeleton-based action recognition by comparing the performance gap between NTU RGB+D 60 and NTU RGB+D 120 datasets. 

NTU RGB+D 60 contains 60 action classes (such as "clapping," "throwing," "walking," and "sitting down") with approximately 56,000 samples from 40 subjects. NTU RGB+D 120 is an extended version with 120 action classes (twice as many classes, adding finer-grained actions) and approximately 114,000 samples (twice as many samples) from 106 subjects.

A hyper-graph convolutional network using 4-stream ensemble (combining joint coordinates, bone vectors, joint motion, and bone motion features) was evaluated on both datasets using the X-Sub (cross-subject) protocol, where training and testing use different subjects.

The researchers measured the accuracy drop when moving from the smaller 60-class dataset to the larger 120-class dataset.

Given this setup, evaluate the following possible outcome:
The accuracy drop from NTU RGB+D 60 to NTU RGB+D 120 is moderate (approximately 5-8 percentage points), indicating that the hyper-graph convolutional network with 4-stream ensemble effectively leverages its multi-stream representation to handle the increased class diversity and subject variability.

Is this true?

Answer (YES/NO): NO